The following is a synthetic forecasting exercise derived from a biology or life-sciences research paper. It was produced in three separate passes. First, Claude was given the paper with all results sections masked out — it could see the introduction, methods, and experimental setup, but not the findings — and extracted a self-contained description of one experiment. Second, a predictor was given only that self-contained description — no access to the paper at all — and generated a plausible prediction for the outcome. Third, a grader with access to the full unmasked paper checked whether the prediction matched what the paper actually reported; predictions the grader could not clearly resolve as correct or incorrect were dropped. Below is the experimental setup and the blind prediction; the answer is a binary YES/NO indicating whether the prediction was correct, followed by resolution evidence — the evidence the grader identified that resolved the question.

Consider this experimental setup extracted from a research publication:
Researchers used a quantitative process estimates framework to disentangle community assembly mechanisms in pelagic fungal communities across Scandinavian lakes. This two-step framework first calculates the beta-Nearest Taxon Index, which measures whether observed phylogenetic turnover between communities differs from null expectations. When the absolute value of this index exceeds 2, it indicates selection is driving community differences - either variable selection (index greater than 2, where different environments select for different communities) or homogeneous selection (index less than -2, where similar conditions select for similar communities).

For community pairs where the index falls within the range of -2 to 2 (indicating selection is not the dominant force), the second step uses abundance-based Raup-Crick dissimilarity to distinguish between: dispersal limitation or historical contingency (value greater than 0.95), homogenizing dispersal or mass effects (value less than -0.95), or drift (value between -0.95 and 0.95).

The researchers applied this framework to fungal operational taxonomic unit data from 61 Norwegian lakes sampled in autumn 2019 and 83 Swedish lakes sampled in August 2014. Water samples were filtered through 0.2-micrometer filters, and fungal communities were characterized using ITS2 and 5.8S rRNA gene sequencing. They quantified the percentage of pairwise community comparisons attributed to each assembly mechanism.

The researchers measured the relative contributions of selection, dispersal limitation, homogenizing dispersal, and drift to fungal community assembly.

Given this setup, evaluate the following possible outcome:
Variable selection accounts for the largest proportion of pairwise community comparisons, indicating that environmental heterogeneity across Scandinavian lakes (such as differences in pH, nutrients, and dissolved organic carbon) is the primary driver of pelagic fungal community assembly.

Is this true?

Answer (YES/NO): NO